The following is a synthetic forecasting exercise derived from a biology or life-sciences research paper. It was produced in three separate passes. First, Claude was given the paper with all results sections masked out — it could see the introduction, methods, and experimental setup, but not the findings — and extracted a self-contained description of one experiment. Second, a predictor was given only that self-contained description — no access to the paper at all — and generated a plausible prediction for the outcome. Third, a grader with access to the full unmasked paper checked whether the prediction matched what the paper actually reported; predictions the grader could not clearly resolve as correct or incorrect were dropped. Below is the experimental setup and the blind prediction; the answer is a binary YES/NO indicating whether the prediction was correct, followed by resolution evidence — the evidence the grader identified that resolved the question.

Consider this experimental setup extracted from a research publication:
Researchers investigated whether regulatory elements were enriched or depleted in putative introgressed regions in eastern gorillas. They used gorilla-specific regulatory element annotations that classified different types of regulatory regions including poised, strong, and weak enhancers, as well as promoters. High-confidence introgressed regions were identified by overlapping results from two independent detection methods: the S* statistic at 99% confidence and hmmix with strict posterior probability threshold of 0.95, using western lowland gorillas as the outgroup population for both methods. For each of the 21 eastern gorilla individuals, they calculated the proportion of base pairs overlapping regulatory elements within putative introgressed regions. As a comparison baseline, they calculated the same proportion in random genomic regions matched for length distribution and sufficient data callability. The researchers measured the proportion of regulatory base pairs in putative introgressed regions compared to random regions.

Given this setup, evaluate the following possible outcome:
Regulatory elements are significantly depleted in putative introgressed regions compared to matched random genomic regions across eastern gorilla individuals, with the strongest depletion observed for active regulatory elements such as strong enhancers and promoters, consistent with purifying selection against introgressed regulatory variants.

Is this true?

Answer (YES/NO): NO